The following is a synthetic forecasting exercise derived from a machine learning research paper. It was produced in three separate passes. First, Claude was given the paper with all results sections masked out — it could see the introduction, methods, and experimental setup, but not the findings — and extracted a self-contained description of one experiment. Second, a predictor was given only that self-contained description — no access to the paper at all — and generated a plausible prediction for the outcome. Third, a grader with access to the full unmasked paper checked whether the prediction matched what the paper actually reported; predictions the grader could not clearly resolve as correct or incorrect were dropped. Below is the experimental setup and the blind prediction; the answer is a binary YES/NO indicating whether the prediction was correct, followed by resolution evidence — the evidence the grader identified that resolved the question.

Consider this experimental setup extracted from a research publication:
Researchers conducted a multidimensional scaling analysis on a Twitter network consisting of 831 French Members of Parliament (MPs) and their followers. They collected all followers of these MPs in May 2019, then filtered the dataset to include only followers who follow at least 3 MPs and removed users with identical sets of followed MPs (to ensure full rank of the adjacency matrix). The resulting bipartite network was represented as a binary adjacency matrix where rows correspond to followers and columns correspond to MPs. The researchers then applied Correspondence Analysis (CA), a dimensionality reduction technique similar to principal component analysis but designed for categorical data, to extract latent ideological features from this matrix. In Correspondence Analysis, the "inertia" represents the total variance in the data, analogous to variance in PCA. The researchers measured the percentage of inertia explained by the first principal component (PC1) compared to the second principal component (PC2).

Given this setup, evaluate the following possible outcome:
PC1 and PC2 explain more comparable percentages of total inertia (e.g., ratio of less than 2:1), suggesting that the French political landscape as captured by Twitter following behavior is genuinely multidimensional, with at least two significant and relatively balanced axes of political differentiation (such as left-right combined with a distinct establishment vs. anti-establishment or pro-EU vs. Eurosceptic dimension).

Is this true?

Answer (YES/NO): YES